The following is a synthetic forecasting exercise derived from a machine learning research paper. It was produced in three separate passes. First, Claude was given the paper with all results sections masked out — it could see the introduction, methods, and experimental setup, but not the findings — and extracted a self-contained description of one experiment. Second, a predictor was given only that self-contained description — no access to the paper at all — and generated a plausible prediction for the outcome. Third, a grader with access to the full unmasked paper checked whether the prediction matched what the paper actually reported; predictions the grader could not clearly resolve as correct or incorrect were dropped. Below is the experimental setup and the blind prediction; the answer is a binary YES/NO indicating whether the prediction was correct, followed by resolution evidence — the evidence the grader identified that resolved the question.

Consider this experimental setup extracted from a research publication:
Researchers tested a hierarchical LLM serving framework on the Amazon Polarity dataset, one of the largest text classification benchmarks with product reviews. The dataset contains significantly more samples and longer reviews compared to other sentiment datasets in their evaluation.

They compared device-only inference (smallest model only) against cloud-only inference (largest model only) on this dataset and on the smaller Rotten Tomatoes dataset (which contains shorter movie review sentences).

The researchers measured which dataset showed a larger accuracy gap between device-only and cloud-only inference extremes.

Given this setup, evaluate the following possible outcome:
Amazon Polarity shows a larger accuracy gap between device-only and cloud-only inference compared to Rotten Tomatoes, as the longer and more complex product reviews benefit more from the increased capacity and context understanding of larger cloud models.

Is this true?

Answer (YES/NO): YES